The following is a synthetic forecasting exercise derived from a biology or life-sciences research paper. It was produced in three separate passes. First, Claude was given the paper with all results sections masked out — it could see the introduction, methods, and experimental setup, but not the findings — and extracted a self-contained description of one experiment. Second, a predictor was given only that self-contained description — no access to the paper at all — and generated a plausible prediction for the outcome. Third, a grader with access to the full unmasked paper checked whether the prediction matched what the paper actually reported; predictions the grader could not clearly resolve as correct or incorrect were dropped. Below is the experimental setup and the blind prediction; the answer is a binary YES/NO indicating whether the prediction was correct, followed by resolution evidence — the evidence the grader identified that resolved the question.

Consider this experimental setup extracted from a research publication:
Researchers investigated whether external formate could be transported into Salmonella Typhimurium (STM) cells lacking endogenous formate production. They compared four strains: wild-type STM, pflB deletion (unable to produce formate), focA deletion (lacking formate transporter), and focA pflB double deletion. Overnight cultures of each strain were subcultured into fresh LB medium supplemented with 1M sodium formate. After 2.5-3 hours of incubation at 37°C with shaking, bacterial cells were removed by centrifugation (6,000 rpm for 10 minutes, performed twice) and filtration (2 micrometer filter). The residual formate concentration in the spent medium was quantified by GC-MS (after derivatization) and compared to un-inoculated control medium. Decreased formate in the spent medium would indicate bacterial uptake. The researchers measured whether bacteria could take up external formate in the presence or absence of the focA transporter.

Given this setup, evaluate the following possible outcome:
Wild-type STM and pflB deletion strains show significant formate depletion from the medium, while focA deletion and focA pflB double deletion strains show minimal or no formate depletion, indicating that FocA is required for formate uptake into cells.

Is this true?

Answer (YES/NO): NO